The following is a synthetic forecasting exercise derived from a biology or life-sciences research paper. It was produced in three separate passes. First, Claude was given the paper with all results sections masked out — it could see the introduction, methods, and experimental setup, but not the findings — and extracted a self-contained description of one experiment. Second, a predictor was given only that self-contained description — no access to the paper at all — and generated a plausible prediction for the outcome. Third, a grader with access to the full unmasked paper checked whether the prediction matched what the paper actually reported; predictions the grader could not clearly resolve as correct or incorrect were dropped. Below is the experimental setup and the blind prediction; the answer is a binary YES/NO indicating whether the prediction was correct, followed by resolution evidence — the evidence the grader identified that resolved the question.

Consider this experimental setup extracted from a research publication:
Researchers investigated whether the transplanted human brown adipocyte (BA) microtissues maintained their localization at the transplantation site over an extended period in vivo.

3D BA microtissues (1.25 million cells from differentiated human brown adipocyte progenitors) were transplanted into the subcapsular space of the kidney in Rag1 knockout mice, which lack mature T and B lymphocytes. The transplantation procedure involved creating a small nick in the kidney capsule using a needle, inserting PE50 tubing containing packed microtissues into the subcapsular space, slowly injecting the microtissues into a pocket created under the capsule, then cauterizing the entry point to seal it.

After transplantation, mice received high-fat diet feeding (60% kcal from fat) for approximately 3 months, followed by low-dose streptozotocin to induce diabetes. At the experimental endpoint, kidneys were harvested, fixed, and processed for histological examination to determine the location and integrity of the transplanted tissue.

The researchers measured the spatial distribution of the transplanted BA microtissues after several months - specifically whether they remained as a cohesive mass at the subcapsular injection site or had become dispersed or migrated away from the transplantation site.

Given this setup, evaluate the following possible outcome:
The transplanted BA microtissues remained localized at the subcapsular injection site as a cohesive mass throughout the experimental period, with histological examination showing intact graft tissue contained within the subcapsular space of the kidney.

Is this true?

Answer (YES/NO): YES